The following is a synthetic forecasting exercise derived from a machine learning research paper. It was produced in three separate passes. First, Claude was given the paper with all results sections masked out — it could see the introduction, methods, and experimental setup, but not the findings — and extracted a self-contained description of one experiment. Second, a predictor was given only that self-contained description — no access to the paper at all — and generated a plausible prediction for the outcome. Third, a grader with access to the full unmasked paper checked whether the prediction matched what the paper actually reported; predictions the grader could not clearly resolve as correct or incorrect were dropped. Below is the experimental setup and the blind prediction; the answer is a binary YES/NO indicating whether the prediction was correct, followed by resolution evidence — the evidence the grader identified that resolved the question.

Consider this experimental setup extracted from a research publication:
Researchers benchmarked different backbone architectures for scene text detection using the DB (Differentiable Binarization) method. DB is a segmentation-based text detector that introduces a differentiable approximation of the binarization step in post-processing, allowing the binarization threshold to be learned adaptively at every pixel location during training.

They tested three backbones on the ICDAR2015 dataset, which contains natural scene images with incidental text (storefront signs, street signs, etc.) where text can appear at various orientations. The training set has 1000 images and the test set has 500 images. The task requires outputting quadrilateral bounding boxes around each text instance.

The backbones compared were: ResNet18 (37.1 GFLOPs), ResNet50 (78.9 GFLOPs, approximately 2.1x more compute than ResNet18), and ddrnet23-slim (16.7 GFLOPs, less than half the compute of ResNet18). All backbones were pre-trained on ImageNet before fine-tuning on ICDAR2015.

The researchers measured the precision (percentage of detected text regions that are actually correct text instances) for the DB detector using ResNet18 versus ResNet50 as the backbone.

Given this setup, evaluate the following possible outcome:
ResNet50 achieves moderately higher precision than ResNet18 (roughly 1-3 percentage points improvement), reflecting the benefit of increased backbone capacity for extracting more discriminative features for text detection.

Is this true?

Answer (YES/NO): NO